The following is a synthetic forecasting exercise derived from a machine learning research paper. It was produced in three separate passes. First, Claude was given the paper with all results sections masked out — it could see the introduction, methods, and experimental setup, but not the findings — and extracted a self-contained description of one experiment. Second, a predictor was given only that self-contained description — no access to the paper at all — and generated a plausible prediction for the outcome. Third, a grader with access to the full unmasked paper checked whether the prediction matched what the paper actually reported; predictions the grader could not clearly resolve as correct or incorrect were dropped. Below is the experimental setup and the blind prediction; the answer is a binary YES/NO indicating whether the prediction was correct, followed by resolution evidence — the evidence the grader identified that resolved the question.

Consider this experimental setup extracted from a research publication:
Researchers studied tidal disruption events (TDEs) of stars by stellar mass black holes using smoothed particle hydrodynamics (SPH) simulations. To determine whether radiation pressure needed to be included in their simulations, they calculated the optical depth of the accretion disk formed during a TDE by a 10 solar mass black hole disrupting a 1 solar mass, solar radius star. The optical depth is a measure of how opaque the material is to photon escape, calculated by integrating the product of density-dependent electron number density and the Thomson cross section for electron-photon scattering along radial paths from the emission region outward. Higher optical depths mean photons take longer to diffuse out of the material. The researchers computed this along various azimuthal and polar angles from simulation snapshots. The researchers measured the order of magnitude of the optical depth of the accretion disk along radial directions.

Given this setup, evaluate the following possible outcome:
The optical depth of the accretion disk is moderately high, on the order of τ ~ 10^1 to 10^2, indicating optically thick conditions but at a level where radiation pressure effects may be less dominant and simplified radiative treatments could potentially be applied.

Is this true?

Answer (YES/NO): NO